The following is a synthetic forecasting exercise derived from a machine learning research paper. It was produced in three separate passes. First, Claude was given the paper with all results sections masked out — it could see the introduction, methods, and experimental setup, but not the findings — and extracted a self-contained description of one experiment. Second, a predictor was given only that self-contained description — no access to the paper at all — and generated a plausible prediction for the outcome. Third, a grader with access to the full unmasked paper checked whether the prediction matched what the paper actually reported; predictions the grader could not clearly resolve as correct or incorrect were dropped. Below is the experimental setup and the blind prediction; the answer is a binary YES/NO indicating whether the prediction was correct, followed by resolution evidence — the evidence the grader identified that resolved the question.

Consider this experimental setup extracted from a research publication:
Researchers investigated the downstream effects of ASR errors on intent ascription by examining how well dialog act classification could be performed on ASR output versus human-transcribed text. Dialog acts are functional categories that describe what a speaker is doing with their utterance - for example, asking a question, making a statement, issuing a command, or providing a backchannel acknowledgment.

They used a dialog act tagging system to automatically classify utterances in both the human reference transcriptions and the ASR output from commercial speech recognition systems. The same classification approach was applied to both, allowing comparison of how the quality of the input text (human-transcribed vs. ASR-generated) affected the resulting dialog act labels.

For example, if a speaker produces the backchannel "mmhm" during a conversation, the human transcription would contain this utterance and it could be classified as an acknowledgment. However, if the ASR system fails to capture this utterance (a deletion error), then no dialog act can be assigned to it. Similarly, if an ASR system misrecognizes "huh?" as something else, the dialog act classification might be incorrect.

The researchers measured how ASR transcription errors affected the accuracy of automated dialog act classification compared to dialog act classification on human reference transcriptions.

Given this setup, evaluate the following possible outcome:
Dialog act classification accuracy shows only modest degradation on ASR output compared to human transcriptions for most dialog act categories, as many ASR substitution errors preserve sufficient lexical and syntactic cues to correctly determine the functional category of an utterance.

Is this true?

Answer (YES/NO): NO